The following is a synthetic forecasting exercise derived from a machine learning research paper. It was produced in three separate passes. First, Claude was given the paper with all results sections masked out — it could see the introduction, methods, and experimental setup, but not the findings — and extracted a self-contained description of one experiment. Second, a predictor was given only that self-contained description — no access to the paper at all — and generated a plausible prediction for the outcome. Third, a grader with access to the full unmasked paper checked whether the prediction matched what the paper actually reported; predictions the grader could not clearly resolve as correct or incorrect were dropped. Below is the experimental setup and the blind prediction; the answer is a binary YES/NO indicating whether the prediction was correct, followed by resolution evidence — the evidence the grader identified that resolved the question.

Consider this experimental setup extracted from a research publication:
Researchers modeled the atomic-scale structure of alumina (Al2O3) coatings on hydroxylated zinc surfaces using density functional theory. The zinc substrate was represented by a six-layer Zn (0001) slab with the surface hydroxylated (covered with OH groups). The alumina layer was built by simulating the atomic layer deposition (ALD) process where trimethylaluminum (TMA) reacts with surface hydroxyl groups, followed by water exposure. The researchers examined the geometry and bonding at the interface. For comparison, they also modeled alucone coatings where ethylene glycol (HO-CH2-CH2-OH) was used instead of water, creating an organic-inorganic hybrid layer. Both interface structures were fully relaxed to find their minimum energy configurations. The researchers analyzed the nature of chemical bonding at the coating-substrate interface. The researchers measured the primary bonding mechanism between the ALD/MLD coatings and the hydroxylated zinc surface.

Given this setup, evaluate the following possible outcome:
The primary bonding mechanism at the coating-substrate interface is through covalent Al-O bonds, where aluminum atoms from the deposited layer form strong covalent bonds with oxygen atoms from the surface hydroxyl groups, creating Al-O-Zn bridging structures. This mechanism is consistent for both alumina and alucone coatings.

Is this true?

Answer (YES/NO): NO